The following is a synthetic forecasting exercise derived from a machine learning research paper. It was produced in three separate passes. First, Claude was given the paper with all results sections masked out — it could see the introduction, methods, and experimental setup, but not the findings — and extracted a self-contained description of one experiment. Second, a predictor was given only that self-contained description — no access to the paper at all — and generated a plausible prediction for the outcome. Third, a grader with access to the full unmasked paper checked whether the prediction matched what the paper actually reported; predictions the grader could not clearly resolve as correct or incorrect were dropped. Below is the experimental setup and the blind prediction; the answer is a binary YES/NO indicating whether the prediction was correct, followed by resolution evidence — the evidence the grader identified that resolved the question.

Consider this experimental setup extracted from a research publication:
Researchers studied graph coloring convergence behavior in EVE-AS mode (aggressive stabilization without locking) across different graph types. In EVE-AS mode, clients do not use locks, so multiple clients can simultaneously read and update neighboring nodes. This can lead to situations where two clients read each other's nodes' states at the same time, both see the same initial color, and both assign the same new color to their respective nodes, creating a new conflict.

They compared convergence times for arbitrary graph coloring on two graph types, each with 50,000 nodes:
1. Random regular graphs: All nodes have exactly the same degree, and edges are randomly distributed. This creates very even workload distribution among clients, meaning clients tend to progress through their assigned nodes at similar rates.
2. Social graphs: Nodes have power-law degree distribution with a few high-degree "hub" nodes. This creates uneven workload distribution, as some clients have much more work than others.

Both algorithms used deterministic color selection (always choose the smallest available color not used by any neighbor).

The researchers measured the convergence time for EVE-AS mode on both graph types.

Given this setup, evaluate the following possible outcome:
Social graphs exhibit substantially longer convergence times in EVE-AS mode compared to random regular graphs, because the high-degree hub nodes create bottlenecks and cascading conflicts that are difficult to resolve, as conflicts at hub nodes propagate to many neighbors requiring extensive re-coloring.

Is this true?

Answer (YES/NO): NO